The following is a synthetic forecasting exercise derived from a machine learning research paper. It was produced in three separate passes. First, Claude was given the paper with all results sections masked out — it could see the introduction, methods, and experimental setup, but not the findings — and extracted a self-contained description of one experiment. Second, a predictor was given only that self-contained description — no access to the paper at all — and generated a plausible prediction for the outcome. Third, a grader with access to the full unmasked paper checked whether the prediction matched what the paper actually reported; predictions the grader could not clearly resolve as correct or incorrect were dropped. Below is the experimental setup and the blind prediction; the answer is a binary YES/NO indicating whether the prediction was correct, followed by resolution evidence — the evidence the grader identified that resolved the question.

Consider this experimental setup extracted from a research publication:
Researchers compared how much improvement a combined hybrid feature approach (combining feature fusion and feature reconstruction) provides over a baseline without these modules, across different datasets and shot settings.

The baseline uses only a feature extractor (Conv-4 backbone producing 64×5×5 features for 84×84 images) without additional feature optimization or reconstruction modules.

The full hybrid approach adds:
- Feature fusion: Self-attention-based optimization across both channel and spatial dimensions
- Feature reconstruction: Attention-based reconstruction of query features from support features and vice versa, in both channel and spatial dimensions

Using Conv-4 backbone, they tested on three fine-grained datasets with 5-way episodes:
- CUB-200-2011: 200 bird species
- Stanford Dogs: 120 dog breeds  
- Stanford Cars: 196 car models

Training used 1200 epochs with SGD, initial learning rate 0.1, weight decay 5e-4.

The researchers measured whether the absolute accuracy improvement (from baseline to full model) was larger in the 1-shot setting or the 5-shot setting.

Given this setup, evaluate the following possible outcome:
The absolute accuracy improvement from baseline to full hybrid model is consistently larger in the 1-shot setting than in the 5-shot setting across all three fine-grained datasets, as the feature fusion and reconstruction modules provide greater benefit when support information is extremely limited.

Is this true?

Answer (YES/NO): YES